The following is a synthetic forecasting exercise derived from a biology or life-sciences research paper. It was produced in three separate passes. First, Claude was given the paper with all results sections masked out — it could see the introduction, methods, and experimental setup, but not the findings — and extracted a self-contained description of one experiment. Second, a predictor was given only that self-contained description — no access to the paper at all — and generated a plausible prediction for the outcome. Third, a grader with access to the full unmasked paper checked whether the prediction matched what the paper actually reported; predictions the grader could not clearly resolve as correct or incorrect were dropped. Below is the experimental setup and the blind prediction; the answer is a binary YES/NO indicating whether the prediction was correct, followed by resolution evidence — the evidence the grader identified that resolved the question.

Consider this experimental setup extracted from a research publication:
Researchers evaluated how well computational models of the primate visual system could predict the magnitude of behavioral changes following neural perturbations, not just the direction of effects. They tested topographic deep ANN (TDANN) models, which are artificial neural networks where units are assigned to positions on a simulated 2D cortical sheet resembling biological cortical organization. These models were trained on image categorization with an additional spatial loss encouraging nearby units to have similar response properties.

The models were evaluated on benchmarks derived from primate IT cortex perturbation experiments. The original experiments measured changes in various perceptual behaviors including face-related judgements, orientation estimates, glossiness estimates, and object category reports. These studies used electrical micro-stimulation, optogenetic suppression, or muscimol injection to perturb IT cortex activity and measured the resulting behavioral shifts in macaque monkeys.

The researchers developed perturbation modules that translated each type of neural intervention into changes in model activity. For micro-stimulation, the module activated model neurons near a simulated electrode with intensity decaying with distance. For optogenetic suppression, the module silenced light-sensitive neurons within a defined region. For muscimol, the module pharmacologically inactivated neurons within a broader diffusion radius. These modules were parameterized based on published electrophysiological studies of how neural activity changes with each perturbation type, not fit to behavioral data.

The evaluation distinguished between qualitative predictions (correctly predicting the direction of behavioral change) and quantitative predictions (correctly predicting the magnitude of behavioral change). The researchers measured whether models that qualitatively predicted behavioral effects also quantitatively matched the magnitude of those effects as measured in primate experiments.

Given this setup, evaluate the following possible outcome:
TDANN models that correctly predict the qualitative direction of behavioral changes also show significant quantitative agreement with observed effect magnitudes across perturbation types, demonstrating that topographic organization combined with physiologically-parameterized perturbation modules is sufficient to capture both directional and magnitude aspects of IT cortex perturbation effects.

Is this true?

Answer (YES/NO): NO